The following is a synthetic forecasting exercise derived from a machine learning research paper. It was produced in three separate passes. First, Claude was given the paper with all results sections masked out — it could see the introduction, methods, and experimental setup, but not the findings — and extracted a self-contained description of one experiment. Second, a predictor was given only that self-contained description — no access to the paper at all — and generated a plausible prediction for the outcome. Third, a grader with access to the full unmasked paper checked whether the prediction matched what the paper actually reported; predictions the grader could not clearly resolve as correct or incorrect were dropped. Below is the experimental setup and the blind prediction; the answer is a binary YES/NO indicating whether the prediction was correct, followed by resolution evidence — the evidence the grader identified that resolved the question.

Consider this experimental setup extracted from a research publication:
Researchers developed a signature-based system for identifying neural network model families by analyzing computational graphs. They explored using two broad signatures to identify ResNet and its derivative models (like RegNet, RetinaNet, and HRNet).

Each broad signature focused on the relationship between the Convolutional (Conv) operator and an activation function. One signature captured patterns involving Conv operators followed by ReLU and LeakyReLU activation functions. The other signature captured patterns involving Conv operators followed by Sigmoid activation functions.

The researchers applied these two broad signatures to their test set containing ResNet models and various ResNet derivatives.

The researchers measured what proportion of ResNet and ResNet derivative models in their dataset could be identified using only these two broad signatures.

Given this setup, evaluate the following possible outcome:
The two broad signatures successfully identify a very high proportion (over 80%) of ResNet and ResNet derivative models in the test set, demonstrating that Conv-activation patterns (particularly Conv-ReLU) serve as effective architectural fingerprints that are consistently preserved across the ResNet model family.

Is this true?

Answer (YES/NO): NO